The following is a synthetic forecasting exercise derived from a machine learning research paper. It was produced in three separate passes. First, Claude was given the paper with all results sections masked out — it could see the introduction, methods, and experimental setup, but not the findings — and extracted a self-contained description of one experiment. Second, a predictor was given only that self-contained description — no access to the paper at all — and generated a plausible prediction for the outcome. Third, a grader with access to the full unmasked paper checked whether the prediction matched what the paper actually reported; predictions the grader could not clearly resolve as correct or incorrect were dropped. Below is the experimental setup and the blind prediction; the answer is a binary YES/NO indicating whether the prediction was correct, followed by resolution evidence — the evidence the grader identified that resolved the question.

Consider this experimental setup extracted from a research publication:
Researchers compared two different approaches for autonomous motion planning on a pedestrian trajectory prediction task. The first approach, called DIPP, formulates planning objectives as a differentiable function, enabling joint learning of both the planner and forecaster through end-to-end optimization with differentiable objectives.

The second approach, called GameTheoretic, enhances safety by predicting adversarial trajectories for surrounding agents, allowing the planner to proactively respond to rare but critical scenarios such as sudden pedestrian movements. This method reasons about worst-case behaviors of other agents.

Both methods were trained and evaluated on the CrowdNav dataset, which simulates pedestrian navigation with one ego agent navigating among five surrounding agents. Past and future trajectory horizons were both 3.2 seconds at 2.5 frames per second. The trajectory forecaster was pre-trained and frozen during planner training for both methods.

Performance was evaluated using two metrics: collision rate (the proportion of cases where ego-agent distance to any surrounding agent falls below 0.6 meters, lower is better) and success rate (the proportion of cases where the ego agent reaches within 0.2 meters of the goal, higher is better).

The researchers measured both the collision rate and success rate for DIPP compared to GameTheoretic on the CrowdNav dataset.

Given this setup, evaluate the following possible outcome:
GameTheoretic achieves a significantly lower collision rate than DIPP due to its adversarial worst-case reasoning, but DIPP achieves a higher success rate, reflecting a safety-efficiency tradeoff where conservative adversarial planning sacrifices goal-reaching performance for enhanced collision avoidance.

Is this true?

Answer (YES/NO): NO